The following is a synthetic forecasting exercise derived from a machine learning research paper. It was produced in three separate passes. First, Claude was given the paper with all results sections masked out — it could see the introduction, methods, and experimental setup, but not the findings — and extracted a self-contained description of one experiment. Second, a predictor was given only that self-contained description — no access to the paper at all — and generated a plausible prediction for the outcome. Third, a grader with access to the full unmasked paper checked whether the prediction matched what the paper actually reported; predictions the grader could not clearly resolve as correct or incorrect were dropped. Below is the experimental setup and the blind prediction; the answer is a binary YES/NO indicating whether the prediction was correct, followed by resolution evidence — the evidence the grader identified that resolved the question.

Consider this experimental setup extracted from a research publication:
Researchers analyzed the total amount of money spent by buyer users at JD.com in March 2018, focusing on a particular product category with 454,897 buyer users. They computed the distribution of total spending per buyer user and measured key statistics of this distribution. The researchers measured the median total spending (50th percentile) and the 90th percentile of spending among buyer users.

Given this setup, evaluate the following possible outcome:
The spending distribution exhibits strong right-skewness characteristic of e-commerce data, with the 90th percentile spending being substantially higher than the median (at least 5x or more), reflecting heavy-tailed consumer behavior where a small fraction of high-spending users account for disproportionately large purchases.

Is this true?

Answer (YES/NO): NO